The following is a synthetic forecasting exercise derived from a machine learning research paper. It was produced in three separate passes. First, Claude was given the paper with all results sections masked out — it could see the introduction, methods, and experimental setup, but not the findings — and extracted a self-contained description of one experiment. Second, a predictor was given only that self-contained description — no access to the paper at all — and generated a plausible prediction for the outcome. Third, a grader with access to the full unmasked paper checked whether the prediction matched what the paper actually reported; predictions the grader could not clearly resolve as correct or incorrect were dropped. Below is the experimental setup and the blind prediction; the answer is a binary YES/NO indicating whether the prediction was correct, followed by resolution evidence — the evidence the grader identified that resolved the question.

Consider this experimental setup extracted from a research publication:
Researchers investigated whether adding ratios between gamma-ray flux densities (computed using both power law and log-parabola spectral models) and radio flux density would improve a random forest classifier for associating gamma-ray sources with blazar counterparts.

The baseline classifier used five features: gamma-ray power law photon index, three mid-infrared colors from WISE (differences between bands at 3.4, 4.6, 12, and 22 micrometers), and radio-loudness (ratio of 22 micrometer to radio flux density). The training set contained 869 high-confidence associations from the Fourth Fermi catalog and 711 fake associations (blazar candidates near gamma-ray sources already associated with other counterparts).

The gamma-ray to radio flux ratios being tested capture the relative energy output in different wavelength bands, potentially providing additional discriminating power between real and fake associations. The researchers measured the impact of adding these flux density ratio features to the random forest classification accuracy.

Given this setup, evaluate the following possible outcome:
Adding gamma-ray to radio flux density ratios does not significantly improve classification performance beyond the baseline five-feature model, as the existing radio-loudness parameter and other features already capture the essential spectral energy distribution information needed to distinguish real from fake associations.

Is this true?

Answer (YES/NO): YES